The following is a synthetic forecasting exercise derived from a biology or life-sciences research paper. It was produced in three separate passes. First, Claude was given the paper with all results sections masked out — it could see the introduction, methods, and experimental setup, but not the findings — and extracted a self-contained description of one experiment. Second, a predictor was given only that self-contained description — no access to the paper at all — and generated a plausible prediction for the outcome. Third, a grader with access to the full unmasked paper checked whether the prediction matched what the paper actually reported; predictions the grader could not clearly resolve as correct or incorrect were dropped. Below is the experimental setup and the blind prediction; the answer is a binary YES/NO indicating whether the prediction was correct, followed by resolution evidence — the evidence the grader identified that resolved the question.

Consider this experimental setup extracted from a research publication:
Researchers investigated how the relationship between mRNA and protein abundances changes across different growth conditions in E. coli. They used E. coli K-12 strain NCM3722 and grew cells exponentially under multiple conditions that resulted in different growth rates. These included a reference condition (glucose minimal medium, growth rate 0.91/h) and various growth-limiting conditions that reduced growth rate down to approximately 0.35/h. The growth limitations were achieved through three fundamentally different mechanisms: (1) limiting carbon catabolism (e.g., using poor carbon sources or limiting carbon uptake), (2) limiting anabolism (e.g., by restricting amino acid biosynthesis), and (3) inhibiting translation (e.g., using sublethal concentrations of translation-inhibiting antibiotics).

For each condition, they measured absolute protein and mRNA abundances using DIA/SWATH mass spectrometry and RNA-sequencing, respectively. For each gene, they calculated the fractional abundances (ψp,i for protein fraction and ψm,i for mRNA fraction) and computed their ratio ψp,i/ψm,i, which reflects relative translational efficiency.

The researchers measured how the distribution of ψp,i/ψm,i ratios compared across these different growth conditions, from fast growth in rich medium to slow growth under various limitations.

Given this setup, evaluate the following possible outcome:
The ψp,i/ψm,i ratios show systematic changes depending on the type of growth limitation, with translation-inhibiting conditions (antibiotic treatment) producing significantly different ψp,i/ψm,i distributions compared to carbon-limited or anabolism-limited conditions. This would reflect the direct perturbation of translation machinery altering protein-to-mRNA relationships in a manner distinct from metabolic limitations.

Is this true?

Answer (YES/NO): NO